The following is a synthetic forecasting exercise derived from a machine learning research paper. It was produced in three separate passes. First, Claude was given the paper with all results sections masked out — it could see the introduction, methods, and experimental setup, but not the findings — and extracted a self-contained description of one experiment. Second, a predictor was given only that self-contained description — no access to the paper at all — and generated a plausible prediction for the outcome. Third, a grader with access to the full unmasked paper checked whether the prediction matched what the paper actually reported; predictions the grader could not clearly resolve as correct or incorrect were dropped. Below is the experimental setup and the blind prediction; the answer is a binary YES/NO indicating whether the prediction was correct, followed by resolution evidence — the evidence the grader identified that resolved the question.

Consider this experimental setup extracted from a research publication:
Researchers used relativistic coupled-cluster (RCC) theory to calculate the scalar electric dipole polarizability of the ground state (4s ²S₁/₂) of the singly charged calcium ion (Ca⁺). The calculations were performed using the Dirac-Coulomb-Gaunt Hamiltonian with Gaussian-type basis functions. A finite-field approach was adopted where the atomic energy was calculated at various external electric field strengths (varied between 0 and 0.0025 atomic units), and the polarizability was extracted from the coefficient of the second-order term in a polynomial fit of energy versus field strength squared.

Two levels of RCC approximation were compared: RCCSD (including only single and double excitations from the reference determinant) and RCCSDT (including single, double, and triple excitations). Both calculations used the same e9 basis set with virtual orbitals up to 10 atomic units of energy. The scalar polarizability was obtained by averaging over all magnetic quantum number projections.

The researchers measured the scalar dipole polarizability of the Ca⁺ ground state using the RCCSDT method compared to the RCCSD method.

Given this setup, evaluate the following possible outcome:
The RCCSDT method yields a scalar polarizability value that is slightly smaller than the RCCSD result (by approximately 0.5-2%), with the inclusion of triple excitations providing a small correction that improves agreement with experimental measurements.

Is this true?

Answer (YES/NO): YES